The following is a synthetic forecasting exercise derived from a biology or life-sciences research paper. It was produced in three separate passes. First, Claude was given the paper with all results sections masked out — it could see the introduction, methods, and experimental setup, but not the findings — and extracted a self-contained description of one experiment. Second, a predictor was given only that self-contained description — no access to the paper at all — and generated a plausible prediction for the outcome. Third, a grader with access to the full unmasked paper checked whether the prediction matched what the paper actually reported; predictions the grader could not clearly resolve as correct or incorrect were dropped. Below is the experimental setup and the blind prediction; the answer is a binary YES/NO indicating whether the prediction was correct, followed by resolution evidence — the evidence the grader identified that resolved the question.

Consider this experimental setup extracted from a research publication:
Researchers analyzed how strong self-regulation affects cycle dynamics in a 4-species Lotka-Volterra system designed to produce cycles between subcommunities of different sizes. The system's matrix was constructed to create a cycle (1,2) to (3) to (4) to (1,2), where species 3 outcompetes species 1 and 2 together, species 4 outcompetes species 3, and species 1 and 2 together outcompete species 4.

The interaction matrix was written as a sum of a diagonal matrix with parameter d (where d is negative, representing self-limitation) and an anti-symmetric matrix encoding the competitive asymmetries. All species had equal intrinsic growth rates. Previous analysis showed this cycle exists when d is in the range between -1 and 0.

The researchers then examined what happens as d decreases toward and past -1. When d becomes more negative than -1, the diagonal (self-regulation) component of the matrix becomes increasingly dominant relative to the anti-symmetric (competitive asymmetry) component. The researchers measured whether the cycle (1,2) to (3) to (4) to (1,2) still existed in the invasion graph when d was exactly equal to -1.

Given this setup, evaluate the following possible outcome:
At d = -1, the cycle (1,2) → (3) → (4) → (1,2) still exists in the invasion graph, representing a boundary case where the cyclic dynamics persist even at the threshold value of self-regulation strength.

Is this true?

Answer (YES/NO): NO